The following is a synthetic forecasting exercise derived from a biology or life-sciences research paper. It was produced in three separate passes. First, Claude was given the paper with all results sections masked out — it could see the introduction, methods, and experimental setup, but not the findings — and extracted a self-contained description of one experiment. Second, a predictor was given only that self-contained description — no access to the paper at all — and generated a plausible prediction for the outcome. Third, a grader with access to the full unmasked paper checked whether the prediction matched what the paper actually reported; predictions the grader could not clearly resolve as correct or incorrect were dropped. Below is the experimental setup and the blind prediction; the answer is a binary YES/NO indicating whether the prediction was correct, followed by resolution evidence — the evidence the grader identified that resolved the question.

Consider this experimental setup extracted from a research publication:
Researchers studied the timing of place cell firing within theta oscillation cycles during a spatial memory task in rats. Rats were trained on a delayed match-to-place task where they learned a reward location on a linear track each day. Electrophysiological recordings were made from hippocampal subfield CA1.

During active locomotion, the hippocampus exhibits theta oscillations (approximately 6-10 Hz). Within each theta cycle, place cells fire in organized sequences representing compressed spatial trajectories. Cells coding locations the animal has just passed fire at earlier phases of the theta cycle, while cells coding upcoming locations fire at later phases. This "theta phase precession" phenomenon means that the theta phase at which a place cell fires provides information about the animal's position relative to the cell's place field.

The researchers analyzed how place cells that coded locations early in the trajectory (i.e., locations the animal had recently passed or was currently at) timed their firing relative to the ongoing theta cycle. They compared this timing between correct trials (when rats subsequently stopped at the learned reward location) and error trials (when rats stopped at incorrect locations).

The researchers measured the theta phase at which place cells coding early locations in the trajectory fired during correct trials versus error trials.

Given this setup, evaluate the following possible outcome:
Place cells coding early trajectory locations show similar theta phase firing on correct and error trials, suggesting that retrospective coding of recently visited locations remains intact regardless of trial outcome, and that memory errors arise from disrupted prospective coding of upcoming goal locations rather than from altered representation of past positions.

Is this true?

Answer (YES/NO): NO